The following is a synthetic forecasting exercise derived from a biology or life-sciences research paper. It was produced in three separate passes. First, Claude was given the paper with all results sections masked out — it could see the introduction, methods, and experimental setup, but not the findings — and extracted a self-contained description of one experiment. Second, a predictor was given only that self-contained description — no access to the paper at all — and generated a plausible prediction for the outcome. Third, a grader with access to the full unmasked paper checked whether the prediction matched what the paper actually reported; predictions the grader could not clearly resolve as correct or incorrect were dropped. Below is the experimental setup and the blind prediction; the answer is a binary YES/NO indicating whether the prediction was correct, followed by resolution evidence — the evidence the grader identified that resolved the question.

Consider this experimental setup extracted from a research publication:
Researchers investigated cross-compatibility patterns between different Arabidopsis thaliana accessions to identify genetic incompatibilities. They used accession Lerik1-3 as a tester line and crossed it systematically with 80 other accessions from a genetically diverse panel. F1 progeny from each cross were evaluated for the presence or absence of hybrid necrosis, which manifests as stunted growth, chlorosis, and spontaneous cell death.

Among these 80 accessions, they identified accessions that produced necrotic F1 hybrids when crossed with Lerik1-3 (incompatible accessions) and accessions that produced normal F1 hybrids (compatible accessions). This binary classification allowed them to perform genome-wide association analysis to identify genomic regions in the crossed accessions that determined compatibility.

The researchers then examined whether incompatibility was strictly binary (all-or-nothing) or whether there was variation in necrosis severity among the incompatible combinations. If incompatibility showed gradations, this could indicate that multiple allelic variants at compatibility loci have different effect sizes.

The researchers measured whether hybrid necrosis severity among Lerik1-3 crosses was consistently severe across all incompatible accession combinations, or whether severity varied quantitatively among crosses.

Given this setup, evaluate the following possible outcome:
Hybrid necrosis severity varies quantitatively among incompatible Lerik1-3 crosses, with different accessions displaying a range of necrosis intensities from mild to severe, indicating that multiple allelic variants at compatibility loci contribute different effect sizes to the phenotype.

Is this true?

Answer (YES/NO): YES